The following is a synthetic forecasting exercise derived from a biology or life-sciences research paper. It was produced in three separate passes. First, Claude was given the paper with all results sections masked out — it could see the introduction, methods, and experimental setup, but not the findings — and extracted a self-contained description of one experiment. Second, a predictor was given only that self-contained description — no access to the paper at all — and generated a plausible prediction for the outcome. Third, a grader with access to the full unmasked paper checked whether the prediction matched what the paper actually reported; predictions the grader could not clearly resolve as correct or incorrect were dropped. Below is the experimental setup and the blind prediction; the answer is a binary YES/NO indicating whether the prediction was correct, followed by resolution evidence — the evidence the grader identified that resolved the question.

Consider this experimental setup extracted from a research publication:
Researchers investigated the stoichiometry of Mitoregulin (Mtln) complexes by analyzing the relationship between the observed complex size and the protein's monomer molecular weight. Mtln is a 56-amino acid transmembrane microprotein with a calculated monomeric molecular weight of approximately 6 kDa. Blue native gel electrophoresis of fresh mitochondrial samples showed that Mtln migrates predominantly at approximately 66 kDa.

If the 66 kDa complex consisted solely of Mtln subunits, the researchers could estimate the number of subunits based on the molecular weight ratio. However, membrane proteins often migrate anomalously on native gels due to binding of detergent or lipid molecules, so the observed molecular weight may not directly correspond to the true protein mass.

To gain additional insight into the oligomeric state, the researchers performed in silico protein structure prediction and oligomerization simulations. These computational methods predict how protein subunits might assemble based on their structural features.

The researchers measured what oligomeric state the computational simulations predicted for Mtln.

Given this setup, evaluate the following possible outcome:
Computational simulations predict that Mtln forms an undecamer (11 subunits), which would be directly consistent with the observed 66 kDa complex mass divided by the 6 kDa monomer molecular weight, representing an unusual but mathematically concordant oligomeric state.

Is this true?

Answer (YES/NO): NO